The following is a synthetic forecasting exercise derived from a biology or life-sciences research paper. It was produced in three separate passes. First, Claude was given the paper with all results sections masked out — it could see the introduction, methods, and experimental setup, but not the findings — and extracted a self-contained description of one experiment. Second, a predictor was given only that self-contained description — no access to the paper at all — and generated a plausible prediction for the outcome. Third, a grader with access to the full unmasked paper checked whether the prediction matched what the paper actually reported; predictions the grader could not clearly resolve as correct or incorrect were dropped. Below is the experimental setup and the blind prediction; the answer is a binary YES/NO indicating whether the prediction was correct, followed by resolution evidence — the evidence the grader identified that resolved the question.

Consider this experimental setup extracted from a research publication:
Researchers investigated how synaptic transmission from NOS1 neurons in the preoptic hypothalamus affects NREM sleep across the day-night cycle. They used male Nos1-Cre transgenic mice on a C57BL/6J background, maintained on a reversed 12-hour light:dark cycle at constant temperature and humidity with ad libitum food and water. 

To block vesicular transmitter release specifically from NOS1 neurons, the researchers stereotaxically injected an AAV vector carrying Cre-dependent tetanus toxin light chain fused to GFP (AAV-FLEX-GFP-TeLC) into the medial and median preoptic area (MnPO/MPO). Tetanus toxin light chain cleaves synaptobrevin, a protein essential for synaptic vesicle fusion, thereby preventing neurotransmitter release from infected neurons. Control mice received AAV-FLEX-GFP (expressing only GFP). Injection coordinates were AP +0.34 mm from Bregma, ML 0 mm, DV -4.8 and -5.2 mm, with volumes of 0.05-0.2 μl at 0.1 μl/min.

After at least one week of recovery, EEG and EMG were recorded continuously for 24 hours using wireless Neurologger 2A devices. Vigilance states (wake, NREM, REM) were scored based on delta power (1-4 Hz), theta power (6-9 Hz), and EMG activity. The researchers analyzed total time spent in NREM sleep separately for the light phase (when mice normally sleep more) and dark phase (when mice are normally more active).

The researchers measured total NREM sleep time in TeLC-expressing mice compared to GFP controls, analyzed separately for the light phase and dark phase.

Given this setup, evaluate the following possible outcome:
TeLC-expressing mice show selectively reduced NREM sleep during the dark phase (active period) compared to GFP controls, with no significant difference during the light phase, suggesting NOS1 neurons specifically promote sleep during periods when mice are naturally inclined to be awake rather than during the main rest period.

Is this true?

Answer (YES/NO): NO